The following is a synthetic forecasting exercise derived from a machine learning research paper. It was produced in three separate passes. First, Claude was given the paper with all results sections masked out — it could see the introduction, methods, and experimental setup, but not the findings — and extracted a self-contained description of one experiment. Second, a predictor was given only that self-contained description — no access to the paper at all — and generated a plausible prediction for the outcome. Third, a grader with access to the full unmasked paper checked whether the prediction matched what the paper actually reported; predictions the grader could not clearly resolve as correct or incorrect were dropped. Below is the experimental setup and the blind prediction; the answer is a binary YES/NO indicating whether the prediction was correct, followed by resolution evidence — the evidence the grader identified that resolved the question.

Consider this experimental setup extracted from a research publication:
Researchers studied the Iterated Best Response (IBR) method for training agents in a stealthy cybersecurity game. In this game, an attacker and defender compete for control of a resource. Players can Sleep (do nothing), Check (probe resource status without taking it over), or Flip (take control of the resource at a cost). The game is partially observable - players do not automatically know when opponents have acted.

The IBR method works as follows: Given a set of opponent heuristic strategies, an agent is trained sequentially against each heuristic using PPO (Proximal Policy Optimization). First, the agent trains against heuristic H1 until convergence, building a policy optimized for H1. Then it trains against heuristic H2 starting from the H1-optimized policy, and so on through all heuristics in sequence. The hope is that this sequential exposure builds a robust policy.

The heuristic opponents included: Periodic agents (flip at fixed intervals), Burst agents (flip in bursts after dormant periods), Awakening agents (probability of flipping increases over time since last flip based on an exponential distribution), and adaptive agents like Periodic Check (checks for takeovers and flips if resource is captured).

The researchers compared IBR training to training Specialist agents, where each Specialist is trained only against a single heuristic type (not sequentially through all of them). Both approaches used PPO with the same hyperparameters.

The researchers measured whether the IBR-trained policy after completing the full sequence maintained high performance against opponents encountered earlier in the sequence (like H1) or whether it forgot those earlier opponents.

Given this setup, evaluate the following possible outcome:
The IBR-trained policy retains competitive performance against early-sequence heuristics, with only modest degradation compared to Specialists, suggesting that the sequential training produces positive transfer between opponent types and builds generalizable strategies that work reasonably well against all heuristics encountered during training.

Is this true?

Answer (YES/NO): NO